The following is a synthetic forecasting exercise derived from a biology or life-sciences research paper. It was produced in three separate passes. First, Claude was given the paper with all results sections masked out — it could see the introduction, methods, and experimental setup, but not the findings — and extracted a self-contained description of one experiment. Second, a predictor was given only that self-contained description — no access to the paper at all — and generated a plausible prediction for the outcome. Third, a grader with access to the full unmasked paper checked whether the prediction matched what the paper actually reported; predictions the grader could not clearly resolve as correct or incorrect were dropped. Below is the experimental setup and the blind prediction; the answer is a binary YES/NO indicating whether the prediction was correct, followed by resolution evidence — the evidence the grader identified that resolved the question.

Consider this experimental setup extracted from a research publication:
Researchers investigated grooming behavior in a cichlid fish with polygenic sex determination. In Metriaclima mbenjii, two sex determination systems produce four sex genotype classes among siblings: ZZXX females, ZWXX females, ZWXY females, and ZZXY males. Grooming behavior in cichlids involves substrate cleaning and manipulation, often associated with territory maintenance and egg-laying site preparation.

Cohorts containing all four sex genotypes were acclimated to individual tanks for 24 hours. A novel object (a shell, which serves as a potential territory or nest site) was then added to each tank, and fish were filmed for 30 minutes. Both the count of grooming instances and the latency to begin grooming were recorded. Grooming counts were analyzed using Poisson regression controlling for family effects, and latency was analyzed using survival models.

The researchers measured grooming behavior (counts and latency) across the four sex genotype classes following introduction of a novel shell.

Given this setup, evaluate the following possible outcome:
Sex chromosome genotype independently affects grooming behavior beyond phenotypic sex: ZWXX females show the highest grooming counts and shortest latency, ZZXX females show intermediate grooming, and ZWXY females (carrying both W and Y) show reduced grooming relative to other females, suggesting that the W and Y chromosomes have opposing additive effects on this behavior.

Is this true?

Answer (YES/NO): NO